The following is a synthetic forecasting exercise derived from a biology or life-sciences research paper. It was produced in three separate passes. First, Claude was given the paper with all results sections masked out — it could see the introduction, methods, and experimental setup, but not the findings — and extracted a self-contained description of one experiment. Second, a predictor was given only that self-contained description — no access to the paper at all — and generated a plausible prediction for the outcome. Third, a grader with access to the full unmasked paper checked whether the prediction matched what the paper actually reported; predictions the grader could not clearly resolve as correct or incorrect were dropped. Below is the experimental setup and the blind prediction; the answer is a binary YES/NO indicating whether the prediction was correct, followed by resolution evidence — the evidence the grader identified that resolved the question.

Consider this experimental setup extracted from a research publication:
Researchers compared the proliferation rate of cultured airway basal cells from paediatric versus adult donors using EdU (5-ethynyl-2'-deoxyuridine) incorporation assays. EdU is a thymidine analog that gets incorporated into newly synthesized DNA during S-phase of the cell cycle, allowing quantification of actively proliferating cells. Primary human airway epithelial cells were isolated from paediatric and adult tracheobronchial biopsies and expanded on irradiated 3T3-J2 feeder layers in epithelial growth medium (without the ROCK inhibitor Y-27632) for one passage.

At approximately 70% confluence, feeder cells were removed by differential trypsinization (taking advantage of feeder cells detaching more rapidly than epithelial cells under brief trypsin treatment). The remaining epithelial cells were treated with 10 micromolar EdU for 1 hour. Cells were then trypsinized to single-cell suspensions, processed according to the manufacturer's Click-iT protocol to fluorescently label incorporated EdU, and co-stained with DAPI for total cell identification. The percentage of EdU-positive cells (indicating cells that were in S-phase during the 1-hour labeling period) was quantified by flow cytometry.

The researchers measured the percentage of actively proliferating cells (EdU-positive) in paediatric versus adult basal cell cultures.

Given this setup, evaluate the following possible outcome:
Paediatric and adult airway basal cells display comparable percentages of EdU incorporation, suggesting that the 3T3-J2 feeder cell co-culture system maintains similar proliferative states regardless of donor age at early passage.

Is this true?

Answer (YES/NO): NO